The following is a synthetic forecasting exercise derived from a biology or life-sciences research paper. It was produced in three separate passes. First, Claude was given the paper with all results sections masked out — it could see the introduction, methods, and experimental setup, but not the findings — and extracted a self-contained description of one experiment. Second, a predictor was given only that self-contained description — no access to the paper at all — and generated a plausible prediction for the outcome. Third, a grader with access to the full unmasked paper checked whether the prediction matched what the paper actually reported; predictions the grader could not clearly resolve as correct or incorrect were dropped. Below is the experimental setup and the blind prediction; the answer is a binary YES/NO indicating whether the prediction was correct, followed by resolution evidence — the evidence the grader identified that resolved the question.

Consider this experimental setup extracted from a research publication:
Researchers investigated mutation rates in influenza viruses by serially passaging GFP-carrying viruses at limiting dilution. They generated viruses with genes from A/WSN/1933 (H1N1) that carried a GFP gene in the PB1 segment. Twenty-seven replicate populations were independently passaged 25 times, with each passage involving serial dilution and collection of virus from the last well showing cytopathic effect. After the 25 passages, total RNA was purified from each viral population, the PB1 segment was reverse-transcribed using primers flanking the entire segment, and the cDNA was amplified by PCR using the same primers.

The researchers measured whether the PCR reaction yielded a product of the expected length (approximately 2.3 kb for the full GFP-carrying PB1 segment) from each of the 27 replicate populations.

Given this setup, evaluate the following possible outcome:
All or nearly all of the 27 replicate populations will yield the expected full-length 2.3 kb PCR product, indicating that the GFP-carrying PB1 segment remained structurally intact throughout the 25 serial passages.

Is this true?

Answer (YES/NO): NO